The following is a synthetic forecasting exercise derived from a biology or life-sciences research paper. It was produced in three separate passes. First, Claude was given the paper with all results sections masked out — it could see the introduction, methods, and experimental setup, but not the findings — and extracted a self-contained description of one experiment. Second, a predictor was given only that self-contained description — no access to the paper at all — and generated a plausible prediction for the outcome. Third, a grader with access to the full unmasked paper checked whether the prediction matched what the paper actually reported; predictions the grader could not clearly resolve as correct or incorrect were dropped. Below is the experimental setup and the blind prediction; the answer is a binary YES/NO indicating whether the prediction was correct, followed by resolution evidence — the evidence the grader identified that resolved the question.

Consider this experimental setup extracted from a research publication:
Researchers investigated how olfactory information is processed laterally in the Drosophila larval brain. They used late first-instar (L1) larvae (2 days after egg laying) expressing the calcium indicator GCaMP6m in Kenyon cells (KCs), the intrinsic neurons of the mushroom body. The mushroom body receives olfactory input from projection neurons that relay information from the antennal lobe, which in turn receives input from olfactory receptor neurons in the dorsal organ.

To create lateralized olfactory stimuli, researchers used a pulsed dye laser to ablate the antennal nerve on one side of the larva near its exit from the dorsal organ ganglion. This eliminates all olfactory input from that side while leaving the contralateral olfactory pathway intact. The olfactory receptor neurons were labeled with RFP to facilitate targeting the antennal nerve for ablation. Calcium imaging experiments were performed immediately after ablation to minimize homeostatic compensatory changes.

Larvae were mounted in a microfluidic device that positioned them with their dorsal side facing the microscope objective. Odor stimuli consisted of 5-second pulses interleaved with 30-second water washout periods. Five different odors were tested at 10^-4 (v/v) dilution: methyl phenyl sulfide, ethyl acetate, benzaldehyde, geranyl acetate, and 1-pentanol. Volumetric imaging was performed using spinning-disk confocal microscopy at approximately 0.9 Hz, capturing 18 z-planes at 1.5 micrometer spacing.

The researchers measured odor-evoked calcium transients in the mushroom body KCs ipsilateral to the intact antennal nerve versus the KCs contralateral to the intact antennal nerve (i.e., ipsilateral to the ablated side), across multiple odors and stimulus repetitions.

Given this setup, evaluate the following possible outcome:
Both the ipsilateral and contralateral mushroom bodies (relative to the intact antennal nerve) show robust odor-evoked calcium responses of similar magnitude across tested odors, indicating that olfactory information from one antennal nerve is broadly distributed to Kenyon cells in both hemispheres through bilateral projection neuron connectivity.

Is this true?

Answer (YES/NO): NO